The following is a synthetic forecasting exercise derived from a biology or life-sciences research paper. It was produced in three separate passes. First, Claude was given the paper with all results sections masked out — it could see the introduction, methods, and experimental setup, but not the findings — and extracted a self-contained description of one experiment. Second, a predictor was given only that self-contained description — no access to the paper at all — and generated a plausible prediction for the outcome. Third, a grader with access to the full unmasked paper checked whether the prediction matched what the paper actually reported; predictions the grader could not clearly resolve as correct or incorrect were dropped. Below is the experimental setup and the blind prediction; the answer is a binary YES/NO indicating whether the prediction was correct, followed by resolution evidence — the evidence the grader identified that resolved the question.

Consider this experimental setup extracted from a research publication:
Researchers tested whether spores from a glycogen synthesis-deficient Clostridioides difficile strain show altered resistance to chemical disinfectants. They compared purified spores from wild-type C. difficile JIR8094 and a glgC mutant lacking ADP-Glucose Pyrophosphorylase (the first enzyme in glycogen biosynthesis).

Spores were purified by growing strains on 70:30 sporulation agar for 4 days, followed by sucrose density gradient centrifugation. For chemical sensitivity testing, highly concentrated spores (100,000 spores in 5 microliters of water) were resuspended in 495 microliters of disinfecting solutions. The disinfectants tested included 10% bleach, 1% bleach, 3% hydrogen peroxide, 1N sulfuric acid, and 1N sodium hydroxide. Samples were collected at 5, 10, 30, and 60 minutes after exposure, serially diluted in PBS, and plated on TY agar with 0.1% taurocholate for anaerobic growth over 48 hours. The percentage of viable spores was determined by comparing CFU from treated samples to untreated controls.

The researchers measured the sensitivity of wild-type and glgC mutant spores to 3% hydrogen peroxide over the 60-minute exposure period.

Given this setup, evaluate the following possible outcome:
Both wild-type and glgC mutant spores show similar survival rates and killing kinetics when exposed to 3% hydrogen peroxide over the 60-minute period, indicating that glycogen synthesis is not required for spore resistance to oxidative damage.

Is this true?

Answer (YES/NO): NO